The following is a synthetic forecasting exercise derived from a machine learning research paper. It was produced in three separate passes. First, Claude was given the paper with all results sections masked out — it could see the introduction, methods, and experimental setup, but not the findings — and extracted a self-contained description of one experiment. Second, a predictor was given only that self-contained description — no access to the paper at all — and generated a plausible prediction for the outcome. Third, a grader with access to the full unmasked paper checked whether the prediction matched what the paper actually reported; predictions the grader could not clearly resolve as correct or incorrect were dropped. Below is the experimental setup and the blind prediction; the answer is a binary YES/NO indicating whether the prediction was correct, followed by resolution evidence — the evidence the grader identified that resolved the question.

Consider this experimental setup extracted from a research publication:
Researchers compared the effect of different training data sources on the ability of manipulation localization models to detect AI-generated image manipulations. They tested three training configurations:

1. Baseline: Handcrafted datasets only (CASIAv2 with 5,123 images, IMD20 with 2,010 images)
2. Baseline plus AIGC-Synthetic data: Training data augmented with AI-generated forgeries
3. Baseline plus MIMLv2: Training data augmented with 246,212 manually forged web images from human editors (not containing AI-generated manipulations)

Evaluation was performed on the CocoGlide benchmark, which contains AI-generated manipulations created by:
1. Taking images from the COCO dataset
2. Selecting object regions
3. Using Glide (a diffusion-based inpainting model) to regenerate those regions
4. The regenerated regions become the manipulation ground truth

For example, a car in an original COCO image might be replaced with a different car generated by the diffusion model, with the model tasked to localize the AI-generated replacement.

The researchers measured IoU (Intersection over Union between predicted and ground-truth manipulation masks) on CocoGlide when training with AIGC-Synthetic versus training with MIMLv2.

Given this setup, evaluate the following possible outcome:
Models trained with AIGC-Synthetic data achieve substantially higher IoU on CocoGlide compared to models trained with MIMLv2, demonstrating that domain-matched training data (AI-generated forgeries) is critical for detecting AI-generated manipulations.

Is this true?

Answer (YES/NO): NO